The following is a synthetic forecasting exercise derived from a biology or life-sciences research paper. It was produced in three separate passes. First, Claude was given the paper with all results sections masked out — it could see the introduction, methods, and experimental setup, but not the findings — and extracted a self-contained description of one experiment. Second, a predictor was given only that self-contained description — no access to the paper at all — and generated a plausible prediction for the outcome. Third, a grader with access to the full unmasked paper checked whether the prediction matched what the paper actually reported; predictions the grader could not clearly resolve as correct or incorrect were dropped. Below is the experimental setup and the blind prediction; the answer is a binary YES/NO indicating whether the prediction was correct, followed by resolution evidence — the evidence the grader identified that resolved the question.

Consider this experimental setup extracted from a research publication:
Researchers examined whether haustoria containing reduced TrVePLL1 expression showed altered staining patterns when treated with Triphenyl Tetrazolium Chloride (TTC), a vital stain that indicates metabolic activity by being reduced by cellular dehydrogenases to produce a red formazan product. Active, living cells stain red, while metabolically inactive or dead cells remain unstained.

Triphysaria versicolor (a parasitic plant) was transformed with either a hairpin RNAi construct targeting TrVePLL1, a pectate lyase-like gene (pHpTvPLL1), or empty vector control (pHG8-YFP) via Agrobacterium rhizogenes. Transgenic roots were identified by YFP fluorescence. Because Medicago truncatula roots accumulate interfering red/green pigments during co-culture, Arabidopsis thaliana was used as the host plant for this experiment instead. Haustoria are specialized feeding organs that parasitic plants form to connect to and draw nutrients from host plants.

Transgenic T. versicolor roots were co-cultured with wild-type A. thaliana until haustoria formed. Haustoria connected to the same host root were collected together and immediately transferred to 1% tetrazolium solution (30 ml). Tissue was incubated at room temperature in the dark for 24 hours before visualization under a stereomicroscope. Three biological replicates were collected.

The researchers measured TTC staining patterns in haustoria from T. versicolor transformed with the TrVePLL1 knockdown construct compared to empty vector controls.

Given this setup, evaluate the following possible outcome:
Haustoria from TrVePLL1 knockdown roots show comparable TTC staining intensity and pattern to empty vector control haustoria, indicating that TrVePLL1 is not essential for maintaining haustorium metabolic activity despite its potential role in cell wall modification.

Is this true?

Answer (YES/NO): YES